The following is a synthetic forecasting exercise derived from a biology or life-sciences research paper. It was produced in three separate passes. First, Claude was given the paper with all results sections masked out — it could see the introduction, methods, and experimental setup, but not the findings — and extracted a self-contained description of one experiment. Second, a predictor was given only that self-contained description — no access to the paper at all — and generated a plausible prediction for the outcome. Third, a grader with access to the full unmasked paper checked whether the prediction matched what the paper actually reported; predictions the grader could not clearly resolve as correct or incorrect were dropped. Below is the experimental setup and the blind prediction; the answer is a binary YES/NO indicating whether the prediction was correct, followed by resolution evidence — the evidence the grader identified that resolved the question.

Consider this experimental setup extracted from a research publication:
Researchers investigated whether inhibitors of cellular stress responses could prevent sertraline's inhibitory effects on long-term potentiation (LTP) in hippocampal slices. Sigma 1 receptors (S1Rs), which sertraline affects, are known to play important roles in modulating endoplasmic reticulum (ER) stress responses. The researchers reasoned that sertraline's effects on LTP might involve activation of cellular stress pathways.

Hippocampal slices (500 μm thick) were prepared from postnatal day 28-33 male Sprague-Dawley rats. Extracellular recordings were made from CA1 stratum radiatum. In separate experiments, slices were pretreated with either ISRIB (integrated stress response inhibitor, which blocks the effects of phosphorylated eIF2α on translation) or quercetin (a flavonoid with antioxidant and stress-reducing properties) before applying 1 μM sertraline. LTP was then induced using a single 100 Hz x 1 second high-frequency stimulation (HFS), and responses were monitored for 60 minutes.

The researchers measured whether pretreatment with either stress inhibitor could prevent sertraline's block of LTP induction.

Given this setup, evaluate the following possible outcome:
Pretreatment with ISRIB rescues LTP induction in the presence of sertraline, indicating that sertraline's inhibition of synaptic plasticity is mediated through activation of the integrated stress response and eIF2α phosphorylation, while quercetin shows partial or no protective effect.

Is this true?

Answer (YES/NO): NO